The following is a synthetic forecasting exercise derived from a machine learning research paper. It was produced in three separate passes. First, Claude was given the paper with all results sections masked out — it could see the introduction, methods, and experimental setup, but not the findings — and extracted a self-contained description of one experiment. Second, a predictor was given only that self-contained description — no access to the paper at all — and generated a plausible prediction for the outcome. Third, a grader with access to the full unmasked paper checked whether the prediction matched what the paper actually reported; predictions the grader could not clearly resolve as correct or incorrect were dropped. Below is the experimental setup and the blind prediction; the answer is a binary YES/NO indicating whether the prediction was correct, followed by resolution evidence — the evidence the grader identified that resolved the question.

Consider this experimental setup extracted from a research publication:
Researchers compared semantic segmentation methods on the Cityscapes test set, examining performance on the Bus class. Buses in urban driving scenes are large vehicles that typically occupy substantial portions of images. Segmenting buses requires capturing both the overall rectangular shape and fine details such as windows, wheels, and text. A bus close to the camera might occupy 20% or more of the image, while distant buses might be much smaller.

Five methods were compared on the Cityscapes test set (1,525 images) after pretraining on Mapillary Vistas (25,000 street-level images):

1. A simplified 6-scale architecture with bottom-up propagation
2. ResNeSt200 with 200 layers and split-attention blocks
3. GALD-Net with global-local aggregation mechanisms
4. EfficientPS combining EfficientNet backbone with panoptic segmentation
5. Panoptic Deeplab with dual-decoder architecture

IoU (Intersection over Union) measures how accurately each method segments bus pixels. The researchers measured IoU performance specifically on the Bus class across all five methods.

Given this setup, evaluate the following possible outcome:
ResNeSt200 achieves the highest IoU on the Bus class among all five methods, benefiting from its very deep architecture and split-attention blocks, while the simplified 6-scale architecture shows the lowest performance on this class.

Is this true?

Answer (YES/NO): NO